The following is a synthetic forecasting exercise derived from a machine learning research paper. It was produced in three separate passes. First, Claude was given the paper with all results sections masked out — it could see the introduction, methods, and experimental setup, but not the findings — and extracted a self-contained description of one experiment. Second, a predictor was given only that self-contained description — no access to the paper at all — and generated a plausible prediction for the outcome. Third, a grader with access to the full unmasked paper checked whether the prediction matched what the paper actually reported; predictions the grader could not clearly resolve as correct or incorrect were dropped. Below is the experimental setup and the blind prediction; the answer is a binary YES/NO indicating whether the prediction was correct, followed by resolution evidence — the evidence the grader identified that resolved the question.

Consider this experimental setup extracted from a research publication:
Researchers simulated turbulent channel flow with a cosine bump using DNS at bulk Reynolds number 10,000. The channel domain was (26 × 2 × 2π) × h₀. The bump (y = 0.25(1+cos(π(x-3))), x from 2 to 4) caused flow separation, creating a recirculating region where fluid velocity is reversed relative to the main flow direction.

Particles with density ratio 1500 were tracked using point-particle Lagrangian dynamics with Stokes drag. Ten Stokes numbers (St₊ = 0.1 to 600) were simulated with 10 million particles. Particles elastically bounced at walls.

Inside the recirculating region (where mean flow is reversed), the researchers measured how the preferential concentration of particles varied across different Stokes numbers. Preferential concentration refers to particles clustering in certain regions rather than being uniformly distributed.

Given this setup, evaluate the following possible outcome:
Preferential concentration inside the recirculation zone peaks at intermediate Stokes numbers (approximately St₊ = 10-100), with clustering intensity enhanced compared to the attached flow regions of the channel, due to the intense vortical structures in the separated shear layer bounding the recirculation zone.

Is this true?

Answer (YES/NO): NO